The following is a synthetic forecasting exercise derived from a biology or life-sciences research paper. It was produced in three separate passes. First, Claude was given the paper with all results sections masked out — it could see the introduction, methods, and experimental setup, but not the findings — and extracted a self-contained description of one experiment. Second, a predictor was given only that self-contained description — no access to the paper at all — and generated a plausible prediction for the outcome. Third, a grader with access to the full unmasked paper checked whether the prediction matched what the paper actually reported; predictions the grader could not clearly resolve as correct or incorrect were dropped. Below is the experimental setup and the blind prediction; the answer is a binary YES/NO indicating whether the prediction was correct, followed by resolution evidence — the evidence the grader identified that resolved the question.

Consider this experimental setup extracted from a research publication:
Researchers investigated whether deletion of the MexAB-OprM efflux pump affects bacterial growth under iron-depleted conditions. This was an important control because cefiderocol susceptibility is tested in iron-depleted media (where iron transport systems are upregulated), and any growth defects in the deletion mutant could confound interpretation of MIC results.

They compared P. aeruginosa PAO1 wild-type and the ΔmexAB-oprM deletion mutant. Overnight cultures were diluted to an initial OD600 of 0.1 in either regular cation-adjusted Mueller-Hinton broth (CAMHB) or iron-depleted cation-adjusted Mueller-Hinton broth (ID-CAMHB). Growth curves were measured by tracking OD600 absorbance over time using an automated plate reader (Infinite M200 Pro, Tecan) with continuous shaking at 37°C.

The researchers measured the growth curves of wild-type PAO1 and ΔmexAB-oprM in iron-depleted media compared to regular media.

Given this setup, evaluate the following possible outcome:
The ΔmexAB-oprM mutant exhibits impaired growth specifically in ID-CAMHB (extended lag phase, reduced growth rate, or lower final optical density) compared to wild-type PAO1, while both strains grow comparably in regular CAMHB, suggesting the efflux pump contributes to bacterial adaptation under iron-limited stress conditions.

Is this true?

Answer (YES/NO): NO